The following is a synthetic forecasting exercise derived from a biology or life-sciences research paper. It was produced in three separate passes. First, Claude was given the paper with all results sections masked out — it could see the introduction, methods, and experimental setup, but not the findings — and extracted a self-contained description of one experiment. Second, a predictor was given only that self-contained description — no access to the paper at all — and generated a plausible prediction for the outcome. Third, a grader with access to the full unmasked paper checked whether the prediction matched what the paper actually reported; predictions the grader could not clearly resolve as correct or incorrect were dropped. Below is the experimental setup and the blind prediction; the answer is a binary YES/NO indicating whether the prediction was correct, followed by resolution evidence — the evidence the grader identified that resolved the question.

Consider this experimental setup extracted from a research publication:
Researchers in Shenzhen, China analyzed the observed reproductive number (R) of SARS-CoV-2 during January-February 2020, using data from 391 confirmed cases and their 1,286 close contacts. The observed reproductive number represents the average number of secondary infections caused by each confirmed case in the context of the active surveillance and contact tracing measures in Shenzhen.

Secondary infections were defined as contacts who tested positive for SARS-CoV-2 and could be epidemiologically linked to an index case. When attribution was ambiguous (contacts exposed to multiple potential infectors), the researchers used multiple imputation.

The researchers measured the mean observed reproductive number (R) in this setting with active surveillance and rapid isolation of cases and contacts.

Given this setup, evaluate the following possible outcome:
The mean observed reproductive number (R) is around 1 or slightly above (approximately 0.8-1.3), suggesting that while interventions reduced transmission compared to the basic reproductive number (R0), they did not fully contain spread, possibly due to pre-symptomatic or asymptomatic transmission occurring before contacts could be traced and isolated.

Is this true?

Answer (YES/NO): NO